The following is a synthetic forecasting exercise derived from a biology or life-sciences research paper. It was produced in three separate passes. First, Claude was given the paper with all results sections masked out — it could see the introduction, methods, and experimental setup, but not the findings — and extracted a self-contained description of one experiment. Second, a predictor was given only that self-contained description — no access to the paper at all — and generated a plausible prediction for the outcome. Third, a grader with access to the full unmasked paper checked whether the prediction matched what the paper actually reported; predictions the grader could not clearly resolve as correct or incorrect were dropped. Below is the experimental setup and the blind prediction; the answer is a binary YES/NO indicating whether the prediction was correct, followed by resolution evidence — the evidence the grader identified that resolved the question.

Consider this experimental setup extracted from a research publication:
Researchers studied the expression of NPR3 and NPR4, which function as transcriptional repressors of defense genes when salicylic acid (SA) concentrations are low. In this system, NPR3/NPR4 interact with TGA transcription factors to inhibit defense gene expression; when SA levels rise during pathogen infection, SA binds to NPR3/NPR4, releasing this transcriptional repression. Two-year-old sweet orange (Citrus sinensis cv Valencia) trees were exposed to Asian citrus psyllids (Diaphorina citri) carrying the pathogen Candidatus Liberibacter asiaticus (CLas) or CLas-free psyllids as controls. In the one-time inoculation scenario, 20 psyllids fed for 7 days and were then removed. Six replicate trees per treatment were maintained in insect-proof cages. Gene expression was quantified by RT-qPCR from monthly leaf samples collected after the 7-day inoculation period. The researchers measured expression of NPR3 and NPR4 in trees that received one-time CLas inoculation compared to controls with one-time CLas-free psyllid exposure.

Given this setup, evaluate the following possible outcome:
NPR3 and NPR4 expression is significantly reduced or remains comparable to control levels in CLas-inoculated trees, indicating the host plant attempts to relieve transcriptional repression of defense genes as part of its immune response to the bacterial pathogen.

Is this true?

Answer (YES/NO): NO